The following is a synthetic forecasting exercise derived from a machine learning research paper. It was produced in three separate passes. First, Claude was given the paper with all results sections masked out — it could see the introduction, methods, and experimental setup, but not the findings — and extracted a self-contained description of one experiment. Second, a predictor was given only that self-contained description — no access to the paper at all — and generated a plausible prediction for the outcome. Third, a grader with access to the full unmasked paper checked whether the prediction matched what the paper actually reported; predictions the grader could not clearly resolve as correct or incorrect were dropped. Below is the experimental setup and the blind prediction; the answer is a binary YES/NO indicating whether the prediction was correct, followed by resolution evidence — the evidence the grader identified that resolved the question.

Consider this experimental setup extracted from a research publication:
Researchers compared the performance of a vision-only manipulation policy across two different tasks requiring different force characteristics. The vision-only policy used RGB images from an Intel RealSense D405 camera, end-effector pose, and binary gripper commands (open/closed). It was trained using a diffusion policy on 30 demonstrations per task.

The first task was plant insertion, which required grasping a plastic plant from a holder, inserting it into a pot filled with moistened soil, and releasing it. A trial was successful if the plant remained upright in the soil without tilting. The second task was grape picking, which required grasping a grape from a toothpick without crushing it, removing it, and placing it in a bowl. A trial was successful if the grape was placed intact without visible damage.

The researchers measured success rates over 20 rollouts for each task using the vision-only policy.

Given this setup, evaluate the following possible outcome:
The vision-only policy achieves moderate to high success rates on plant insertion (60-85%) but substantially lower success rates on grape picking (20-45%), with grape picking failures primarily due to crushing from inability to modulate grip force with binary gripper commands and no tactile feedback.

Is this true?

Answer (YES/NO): NO